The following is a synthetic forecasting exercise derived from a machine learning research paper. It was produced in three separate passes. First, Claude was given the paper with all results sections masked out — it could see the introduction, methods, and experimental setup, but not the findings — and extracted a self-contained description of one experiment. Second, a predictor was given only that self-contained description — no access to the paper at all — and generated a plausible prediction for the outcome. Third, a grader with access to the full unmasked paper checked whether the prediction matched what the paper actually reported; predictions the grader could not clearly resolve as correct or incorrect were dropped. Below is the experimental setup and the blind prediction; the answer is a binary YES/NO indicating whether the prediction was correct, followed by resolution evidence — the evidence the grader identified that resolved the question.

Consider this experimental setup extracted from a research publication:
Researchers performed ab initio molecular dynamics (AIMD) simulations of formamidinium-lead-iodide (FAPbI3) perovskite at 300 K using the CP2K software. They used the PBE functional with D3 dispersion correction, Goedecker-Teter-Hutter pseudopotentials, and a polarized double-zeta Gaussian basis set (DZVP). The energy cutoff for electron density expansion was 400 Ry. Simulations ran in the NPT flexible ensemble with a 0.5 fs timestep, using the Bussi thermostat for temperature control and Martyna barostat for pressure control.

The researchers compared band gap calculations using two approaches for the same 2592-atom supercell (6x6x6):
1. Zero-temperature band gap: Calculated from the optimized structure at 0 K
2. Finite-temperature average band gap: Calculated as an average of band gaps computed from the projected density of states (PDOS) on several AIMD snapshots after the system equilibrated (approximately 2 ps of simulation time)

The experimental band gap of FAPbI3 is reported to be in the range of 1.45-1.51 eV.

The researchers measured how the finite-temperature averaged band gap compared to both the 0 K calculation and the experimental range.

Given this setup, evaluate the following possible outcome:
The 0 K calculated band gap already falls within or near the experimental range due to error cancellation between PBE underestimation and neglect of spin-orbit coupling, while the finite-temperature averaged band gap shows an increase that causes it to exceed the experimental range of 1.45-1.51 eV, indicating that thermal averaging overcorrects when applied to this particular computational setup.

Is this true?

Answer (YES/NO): YES